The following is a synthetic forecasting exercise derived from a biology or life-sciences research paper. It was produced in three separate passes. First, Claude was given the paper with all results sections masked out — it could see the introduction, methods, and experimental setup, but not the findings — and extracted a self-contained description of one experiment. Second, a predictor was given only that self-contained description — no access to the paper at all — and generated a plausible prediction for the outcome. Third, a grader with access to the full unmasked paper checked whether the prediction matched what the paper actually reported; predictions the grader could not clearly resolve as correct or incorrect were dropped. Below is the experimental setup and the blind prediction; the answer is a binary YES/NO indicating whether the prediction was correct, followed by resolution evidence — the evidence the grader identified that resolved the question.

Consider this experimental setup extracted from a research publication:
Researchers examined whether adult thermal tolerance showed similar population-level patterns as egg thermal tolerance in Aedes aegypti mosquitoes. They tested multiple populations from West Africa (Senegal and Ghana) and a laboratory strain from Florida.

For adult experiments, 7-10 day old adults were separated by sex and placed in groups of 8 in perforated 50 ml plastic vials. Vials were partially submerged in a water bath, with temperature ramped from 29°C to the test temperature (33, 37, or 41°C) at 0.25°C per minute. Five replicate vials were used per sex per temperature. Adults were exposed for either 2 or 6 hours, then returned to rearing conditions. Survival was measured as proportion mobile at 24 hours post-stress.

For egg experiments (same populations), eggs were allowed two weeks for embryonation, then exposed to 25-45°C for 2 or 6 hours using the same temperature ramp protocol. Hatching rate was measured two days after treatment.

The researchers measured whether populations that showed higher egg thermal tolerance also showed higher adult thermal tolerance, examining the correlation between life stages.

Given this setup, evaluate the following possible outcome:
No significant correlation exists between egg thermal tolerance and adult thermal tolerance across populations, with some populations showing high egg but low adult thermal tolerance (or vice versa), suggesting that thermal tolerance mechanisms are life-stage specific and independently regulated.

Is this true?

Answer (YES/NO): YES